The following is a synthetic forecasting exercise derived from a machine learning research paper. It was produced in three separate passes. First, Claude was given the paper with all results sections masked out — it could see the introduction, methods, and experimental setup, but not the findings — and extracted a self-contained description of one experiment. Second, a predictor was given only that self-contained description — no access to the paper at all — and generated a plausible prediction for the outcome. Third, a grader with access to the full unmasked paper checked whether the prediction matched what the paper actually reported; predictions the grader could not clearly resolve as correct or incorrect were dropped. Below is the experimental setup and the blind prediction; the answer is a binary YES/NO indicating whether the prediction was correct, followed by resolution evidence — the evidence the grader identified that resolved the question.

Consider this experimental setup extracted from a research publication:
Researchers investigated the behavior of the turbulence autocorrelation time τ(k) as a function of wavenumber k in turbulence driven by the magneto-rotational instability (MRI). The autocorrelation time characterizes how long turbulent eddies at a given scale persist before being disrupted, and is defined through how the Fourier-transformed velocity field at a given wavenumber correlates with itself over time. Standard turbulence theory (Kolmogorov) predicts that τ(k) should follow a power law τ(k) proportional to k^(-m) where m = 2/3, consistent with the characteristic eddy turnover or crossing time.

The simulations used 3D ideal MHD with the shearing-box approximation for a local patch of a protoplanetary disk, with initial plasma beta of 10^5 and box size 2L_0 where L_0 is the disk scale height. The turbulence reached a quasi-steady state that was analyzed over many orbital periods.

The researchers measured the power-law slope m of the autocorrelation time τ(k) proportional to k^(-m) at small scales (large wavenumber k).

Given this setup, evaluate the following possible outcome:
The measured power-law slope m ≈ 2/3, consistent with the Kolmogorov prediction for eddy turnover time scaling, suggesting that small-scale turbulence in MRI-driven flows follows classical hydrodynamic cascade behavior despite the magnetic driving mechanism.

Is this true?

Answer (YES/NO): NO